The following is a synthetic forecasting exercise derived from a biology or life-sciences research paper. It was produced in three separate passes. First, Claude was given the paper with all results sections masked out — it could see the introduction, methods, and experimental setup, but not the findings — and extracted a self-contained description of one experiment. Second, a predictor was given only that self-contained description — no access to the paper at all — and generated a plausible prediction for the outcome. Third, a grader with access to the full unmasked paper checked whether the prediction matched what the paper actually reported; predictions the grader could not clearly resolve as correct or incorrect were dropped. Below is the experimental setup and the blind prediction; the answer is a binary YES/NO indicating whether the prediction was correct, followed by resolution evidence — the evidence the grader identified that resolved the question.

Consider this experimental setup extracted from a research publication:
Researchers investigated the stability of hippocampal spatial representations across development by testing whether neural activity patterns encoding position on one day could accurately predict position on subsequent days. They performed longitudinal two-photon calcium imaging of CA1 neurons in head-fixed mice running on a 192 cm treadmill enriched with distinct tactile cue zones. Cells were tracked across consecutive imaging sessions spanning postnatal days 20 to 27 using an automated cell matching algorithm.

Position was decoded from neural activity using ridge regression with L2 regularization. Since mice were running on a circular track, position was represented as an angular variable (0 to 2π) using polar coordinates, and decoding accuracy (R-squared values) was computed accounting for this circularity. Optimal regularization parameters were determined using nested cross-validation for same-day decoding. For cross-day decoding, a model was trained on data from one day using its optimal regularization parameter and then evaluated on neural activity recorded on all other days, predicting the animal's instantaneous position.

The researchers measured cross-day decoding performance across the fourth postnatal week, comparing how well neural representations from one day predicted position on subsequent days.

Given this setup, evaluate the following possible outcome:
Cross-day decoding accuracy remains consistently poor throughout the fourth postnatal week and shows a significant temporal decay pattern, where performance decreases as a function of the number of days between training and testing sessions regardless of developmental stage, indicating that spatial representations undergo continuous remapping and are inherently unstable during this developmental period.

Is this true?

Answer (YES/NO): NO